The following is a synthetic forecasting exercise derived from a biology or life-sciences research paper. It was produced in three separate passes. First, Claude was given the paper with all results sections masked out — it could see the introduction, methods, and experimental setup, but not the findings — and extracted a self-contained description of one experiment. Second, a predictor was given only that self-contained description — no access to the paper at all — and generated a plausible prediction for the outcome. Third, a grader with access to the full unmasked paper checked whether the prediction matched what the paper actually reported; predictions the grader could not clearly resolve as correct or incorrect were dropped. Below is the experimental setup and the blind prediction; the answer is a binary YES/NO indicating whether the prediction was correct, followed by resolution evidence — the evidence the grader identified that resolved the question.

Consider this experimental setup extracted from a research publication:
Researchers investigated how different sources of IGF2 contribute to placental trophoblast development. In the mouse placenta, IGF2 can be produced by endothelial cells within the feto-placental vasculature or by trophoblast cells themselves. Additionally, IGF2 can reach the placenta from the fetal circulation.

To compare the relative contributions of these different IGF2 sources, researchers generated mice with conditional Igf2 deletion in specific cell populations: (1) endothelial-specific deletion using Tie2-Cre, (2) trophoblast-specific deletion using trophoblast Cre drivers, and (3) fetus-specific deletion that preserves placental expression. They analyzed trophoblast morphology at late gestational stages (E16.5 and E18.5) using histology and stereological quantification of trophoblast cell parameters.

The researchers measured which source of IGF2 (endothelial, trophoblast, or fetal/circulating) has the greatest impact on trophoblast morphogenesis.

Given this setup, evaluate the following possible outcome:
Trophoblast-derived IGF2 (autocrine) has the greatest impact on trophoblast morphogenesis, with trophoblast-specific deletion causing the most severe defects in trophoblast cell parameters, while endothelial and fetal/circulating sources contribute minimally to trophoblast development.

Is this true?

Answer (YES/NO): NO